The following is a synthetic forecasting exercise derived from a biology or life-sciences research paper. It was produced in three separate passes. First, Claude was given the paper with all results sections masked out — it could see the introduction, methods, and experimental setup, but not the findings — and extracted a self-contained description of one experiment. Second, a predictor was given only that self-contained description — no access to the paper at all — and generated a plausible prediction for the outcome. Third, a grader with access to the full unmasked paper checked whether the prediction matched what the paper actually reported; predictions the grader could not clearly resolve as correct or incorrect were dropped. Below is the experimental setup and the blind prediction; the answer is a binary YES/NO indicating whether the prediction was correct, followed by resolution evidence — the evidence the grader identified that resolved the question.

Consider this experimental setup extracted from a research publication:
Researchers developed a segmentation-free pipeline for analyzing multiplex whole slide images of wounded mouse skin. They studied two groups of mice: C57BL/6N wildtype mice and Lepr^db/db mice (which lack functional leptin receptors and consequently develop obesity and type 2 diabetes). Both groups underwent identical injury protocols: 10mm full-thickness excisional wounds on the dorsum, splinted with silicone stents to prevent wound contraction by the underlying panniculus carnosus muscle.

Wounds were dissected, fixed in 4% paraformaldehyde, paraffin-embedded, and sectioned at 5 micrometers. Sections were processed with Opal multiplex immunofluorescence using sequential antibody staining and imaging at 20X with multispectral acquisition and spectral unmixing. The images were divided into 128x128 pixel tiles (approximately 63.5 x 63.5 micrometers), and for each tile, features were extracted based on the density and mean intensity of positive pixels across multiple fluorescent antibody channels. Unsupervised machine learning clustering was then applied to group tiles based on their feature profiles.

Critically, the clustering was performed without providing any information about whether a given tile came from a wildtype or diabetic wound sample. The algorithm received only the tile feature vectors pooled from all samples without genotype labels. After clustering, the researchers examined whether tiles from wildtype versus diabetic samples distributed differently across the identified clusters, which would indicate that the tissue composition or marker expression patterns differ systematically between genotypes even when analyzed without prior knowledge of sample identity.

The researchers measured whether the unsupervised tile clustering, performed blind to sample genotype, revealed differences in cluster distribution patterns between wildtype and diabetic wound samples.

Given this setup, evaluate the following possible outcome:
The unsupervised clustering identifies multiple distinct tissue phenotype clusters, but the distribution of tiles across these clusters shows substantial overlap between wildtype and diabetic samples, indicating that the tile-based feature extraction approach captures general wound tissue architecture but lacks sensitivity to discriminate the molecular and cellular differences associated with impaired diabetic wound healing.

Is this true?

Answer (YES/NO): NO